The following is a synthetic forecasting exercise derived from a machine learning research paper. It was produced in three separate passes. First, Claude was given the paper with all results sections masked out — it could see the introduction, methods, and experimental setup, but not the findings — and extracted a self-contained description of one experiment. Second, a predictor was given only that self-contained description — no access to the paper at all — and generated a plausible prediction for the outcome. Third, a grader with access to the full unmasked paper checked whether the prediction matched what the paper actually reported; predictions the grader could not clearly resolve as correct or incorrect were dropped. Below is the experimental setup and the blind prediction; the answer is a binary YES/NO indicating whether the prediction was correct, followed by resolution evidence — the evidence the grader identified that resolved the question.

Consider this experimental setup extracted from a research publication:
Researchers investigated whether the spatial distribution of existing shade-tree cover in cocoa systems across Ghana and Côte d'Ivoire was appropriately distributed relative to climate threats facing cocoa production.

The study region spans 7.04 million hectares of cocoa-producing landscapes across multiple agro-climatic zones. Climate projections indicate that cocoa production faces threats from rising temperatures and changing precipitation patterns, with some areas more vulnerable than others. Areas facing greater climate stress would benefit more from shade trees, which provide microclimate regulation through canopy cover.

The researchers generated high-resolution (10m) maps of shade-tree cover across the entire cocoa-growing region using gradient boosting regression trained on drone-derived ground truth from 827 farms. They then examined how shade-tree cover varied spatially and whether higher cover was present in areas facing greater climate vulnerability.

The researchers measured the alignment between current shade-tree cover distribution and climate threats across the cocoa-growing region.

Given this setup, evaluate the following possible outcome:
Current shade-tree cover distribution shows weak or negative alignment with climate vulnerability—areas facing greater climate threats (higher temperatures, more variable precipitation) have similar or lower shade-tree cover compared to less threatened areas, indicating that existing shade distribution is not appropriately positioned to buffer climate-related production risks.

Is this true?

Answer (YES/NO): YES